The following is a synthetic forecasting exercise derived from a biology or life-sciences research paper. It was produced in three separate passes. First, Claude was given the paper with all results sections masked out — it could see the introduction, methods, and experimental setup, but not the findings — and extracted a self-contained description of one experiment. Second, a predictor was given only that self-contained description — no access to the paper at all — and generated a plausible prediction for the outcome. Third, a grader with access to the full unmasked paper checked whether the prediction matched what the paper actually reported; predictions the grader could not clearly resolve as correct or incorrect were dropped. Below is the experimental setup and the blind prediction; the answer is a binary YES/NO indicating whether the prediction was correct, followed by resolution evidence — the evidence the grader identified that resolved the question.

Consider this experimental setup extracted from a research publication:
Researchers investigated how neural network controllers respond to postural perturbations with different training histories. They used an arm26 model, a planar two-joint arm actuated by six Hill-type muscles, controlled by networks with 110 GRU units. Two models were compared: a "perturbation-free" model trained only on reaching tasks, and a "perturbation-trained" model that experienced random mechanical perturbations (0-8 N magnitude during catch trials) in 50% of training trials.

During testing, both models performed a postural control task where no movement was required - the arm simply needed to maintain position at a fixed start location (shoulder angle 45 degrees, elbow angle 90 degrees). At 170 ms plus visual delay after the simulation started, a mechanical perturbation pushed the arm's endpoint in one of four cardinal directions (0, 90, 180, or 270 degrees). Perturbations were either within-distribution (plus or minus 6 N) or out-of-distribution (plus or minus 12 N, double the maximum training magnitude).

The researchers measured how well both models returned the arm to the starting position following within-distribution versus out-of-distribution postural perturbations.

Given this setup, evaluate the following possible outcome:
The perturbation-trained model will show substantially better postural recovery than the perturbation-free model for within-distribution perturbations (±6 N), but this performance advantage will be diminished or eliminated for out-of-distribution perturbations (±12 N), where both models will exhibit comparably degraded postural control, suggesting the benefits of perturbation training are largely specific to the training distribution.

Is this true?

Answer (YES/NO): NO